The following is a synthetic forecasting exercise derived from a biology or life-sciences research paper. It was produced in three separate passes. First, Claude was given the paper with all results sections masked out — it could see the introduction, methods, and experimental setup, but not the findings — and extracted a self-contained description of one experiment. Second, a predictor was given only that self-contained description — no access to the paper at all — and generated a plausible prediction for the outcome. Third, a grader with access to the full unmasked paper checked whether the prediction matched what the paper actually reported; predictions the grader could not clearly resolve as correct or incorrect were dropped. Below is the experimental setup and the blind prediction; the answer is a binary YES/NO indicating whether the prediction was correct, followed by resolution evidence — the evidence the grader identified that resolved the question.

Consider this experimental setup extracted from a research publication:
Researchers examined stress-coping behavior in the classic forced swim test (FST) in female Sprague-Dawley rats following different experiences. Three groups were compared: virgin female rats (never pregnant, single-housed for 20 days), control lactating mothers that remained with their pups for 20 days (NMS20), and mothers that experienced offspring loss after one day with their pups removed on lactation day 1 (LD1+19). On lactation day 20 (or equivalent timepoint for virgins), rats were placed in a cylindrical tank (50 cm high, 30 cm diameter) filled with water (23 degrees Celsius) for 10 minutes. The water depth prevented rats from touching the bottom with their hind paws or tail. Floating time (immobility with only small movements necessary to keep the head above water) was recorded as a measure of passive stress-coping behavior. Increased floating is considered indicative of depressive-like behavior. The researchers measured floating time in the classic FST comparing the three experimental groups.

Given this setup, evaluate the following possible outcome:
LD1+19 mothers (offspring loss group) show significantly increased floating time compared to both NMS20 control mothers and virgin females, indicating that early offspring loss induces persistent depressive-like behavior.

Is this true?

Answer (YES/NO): YES